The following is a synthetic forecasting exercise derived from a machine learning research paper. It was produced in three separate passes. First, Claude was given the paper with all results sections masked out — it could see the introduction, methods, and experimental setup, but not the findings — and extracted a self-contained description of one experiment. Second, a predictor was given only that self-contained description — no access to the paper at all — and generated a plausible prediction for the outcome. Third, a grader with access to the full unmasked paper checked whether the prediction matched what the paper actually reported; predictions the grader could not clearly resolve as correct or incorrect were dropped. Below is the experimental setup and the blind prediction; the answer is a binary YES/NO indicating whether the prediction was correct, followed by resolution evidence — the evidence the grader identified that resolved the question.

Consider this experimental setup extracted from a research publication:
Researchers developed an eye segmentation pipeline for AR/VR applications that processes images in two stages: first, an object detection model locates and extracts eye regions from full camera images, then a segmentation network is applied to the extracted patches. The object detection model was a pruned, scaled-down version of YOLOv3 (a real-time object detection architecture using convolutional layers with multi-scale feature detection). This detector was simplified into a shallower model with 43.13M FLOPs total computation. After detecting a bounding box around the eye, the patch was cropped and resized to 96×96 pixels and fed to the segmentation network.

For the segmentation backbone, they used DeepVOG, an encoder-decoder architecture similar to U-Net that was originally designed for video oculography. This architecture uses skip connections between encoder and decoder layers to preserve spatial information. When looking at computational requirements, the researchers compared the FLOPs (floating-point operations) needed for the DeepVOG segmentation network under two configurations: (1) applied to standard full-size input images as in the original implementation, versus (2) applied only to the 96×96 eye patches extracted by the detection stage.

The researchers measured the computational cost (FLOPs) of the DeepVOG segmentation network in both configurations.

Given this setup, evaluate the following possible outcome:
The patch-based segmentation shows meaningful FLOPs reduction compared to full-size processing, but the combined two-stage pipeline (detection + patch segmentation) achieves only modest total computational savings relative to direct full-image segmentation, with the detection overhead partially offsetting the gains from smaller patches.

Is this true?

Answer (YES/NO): NO